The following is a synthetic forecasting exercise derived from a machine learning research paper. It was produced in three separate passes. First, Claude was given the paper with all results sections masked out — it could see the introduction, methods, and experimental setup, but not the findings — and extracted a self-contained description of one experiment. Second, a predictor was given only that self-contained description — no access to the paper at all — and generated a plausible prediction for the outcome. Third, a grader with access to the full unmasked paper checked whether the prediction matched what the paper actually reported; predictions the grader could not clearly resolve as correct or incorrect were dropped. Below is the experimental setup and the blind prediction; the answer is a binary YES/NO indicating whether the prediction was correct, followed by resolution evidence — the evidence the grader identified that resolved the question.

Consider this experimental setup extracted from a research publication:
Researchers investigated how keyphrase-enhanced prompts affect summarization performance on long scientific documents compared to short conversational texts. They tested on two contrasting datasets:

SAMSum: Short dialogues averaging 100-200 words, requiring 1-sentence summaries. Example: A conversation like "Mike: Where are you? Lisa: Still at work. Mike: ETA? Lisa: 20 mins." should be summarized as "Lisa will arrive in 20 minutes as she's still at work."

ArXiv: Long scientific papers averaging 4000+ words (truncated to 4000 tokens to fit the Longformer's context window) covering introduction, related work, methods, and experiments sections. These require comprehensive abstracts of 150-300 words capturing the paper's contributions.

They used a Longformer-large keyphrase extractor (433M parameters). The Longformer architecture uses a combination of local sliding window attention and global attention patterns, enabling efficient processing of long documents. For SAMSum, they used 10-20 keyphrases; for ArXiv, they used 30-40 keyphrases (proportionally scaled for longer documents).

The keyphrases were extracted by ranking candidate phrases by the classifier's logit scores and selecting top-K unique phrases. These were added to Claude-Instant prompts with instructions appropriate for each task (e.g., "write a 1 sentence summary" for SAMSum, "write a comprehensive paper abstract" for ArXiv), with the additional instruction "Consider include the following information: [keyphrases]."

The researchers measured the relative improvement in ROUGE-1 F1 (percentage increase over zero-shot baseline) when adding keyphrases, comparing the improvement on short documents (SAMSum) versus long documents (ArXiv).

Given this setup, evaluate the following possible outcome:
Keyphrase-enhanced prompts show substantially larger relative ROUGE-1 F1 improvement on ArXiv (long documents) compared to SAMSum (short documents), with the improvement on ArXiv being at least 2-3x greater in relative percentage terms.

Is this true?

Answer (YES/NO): NO